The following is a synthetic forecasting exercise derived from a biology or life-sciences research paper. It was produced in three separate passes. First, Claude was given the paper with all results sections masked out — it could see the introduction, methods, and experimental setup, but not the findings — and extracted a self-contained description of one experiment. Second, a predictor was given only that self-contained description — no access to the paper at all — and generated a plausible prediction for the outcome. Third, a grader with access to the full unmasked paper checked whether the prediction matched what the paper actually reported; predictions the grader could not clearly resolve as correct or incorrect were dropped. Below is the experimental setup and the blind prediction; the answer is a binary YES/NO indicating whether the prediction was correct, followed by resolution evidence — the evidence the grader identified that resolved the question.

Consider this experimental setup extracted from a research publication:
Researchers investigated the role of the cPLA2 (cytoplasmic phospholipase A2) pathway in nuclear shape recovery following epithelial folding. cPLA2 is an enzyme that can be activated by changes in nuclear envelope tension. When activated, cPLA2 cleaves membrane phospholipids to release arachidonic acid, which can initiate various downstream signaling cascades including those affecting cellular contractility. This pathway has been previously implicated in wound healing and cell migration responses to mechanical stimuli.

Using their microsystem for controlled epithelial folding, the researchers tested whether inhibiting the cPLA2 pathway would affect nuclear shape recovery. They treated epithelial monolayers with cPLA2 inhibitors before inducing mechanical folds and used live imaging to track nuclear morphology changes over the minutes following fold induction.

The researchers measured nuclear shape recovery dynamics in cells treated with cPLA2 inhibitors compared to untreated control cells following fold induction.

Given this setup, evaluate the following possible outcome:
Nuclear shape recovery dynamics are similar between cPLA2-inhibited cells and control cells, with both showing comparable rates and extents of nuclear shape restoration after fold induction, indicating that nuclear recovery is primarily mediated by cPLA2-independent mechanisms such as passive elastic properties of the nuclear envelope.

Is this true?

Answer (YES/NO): NO